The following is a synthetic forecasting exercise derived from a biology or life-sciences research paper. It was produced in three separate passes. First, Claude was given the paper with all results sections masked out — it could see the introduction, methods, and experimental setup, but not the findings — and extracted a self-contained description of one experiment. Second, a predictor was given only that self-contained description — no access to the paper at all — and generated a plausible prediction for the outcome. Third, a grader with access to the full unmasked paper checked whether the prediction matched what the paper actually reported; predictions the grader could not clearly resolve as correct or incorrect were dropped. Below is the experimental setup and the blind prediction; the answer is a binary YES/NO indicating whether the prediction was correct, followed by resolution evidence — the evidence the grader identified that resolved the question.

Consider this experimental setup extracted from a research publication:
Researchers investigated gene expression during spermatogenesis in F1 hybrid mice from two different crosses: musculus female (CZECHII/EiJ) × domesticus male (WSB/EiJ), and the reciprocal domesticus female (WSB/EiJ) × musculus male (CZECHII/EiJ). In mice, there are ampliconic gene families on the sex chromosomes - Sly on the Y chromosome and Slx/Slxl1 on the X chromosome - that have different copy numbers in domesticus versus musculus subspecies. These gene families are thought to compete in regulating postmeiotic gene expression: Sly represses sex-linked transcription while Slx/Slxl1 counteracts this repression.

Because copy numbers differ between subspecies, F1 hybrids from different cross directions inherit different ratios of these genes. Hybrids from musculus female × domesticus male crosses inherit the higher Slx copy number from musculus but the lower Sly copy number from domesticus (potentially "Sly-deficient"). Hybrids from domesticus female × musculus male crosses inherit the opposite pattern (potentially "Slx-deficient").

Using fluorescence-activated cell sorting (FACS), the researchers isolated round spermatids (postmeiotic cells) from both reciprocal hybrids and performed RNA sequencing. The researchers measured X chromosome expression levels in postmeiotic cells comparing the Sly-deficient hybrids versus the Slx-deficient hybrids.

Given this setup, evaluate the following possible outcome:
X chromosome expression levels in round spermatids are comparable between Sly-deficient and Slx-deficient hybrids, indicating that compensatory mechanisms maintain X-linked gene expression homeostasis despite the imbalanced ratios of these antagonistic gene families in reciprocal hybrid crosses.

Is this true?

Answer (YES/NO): NO